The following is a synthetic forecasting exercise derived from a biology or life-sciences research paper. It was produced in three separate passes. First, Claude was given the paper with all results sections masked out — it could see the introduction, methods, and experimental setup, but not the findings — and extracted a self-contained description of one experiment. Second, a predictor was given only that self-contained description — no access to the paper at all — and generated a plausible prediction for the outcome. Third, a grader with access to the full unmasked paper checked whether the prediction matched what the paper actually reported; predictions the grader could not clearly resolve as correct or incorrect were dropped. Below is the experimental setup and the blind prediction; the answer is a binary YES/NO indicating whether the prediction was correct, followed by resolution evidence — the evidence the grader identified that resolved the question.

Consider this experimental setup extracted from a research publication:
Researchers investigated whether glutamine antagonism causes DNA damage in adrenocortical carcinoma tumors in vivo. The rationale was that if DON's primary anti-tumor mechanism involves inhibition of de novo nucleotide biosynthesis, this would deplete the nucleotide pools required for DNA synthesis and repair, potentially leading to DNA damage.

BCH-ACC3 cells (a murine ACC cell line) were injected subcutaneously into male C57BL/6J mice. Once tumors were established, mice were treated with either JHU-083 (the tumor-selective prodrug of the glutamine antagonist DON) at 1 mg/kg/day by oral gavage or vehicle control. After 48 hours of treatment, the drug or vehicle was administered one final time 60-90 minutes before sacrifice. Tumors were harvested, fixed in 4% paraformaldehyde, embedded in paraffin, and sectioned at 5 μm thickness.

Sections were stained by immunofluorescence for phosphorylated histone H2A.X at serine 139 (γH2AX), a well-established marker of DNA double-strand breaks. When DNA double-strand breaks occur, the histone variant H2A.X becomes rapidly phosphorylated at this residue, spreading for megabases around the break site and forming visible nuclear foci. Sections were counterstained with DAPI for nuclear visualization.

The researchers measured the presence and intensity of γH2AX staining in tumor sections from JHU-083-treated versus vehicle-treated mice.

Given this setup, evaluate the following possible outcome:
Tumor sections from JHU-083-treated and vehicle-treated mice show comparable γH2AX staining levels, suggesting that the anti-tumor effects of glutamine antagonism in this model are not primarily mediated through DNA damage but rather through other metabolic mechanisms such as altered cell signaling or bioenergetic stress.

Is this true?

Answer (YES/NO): NO